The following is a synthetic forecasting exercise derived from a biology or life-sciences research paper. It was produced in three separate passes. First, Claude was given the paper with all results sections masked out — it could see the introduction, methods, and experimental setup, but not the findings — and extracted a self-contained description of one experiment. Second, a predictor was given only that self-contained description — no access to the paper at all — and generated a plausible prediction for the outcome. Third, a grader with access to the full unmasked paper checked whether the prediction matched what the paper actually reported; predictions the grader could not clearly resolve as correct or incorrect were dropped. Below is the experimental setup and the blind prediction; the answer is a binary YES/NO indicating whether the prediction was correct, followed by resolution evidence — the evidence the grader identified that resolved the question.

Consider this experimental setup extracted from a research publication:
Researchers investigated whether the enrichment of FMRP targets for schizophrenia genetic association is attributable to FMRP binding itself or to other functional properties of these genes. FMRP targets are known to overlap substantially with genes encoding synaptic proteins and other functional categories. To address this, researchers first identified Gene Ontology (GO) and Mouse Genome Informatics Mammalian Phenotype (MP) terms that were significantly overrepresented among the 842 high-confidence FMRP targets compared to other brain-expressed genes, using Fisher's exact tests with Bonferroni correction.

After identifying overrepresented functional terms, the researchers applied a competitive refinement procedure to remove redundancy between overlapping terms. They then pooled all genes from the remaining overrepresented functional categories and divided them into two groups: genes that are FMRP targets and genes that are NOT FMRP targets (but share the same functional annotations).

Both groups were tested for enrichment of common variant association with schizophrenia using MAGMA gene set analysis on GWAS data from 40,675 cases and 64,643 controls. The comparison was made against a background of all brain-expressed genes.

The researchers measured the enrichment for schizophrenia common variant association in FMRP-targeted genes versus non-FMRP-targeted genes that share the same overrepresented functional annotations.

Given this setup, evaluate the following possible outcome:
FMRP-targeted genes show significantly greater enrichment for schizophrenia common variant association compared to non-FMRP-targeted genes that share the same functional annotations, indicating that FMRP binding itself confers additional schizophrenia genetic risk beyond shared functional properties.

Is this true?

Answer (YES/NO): YES